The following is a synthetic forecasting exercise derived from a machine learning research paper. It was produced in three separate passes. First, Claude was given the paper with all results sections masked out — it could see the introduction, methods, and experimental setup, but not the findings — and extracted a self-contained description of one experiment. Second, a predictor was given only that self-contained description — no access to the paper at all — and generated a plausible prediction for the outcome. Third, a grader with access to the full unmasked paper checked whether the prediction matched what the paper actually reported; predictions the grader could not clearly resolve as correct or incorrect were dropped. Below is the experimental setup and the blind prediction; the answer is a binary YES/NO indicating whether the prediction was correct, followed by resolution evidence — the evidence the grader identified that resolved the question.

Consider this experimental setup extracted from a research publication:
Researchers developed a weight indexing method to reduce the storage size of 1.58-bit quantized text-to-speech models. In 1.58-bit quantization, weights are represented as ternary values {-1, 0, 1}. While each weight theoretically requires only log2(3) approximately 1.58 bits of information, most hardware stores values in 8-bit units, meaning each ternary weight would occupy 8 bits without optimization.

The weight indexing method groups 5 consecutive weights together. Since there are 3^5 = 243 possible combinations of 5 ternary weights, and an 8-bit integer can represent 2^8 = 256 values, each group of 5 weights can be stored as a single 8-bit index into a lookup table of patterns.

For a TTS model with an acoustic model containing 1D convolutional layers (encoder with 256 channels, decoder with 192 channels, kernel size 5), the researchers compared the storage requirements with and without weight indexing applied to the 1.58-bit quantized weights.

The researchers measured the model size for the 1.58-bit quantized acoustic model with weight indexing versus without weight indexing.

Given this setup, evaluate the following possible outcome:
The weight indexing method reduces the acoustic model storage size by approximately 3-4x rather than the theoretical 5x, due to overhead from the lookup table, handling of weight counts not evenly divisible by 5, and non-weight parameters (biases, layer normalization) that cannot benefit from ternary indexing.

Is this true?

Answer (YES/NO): NO